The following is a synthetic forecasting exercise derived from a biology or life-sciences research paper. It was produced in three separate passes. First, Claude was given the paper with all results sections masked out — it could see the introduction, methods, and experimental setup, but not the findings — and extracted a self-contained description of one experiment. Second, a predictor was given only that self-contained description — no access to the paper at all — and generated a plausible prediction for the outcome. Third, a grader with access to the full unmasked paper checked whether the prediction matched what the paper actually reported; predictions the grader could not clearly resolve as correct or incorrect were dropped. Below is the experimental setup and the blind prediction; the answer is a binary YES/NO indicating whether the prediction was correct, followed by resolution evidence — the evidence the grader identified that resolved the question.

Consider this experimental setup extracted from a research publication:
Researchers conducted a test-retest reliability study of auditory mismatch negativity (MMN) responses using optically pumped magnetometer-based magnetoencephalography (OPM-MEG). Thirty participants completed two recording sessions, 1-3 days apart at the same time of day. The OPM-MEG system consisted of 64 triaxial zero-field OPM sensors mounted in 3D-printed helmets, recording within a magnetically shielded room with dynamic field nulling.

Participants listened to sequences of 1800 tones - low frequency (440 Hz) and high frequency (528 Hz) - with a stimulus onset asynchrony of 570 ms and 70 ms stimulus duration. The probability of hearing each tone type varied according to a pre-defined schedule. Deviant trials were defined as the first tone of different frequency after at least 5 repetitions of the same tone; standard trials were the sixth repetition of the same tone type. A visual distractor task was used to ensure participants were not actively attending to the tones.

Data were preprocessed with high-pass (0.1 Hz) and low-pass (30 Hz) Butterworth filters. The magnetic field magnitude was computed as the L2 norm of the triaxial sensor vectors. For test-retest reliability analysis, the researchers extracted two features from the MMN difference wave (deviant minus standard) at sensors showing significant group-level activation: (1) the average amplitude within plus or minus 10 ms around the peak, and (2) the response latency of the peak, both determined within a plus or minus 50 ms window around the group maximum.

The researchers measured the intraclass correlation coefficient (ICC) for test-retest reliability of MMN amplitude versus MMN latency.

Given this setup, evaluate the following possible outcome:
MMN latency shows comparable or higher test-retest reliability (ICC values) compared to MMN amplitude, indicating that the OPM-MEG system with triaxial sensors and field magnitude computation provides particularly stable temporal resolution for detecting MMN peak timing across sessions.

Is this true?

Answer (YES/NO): NO